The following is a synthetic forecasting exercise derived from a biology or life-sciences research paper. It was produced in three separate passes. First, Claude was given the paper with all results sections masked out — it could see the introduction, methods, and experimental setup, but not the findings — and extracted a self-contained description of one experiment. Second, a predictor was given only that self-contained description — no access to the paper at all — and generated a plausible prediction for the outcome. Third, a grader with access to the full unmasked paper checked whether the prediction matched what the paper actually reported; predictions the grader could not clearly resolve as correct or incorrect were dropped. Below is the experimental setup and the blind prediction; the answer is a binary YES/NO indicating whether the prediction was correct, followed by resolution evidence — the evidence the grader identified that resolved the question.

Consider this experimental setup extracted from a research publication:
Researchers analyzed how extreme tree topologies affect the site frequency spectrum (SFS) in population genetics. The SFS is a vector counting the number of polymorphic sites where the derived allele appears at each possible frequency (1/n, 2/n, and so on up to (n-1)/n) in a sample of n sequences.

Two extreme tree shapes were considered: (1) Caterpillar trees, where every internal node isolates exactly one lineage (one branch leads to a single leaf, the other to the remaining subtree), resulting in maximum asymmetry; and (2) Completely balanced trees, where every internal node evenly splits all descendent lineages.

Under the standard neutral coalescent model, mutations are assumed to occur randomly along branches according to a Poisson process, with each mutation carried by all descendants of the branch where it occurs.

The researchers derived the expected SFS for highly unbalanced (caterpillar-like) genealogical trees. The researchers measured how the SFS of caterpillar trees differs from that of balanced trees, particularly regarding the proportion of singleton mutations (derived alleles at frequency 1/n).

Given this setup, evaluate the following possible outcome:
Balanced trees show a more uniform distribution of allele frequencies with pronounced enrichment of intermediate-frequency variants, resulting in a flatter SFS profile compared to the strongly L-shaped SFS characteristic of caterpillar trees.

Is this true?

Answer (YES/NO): YES